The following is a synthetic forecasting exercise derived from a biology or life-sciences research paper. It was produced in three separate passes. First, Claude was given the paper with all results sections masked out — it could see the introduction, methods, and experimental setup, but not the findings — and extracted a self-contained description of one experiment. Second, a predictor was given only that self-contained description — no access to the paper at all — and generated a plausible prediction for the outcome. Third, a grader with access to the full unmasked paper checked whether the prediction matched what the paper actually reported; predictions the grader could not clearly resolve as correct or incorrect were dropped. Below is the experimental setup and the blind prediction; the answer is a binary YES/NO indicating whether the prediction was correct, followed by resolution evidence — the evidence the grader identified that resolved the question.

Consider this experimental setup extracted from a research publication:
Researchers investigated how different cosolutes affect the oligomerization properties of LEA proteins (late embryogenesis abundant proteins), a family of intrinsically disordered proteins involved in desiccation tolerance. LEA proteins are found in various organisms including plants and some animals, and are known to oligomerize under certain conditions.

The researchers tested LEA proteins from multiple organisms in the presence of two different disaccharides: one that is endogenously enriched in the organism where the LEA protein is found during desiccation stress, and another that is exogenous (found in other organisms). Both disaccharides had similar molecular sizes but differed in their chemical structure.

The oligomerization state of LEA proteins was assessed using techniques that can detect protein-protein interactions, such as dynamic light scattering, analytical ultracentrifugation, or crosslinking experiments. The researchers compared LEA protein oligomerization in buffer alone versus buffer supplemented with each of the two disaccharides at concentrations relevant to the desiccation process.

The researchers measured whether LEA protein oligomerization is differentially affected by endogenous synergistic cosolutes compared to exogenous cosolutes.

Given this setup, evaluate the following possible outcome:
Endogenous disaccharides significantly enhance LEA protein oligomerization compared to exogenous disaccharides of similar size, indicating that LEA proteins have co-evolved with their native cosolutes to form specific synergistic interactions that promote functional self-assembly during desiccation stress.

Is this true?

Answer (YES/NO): NO